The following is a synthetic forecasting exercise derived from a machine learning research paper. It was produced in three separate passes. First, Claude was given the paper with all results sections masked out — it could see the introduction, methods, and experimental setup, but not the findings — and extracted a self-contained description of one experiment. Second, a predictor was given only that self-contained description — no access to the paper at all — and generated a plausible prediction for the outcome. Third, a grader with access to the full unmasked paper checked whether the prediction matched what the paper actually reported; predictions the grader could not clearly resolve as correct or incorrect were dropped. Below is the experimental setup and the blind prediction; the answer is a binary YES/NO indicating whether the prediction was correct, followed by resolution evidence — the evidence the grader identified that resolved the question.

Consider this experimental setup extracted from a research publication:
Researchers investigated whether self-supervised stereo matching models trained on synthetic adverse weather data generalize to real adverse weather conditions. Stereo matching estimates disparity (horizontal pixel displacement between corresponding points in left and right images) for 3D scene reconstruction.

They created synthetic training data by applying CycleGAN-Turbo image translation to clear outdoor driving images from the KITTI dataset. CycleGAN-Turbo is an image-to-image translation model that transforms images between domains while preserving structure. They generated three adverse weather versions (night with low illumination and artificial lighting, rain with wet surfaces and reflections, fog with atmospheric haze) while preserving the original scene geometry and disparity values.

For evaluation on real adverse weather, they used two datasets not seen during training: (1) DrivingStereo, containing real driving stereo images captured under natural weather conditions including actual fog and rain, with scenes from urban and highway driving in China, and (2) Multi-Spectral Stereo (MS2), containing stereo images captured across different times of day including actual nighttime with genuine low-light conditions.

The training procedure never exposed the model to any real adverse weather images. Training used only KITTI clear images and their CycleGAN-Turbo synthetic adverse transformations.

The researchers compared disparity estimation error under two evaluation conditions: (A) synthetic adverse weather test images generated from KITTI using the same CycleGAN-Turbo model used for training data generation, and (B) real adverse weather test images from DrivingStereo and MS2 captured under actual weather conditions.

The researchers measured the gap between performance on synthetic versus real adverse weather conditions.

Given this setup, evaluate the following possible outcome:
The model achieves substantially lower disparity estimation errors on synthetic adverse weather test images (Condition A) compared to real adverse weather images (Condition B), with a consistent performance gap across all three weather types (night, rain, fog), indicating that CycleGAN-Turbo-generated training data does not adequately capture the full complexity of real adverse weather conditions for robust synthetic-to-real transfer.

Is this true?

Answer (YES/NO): NO